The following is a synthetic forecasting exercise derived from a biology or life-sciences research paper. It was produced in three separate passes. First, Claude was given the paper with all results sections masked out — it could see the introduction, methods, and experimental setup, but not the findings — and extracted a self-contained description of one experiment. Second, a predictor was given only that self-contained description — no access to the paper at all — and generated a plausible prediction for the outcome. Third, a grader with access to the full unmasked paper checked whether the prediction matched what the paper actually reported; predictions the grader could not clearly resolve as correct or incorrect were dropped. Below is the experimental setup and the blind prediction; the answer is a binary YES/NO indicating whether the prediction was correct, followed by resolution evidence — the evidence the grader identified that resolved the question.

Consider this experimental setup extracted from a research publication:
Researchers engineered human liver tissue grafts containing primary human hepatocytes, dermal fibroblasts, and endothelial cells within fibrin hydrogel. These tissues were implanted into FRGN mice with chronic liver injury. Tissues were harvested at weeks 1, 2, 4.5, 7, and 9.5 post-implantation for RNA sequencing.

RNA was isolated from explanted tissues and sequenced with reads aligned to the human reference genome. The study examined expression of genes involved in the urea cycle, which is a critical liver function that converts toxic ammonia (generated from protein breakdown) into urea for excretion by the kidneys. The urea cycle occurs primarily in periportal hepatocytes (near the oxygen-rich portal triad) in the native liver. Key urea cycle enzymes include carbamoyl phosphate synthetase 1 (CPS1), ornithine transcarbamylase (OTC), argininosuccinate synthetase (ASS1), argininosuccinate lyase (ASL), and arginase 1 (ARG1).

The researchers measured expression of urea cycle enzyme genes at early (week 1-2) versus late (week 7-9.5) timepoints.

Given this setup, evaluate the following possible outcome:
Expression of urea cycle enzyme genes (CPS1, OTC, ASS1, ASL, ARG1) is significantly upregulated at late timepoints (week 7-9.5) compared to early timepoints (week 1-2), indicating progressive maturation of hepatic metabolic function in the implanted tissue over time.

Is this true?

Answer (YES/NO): NO